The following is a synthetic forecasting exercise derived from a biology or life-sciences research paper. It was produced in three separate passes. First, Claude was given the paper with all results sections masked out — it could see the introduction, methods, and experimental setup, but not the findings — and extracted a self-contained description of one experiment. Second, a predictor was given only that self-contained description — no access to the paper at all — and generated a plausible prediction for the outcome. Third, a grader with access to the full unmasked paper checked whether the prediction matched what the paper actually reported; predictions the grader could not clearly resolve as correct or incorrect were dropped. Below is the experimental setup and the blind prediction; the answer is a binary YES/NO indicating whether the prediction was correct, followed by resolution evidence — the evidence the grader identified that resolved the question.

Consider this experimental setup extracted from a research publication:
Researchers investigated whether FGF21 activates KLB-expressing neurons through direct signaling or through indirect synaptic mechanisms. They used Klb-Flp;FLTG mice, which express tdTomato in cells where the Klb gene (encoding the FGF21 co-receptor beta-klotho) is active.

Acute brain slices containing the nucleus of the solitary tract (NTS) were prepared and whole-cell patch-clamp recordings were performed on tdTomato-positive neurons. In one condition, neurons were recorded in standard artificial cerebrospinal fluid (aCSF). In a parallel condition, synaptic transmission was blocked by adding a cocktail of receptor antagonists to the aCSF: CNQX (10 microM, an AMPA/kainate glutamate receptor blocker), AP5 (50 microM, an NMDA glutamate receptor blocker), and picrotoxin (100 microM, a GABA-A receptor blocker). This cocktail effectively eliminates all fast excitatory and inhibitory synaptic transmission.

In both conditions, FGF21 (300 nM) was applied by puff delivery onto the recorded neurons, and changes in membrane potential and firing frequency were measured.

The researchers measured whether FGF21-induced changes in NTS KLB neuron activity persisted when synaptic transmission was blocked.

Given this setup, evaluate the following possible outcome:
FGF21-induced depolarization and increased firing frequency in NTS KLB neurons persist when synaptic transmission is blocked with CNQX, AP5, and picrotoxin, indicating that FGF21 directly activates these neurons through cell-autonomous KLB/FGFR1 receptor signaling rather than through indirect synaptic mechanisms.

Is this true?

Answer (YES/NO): YES